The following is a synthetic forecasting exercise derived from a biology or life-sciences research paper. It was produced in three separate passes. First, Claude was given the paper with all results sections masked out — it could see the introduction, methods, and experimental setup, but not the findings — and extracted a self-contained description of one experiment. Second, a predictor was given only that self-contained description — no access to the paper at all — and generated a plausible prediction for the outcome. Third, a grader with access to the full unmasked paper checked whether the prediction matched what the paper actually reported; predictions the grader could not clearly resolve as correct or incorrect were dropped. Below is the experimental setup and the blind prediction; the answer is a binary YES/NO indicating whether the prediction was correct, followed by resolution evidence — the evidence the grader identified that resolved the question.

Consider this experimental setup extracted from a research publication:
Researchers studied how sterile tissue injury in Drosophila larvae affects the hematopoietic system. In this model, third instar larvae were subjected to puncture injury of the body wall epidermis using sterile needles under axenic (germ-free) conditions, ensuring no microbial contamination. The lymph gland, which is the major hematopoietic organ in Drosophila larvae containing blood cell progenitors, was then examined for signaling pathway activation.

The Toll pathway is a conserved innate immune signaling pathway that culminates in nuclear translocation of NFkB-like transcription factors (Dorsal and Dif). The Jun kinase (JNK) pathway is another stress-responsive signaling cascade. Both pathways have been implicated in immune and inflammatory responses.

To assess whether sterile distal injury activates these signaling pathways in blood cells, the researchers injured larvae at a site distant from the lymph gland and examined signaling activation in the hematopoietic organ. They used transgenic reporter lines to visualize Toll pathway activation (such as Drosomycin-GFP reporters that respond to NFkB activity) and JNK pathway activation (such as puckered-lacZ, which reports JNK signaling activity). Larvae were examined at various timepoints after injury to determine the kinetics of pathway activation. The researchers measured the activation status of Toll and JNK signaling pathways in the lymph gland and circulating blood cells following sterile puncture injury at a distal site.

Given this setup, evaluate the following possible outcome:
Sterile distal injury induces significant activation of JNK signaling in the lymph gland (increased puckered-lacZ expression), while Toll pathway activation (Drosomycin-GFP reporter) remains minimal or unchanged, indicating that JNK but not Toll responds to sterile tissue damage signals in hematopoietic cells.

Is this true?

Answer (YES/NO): NO